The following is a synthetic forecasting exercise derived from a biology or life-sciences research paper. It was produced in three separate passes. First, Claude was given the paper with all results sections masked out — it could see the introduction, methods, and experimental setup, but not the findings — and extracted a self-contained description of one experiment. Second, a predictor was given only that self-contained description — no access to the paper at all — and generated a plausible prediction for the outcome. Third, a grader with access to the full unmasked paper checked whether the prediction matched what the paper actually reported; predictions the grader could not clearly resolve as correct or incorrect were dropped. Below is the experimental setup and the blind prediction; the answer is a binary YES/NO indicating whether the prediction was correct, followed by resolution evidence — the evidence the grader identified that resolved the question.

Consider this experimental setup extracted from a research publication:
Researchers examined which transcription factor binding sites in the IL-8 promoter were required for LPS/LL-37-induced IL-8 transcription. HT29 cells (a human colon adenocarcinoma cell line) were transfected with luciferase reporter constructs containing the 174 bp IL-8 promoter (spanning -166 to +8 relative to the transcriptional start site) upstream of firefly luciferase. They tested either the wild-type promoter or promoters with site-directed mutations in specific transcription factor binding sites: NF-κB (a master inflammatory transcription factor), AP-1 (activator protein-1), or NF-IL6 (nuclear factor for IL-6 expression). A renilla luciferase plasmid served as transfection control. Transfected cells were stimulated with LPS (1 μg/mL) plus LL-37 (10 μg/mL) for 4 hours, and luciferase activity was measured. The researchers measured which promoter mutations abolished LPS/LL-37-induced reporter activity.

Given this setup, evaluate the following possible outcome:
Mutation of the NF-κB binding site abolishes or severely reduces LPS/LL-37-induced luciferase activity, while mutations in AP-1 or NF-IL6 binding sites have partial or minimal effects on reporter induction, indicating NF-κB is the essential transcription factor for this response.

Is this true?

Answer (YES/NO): YES